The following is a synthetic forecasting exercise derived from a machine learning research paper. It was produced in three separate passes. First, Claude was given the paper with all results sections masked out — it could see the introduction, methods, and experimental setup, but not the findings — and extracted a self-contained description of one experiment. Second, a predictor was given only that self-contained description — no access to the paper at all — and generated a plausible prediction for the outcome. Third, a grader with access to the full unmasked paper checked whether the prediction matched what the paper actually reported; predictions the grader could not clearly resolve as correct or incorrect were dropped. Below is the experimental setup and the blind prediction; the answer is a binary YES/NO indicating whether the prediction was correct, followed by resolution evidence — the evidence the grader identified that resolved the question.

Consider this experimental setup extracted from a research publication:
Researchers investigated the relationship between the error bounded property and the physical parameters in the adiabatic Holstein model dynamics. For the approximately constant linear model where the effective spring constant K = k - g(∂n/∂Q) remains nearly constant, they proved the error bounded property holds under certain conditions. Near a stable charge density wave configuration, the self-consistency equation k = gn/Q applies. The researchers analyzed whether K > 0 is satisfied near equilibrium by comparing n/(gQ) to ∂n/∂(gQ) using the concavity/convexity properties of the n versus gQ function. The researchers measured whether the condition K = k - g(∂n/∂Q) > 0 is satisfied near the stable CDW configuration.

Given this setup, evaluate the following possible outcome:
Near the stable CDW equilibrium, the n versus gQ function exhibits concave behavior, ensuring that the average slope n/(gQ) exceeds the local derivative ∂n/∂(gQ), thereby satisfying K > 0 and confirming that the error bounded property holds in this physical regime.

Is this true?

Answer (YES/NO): YES